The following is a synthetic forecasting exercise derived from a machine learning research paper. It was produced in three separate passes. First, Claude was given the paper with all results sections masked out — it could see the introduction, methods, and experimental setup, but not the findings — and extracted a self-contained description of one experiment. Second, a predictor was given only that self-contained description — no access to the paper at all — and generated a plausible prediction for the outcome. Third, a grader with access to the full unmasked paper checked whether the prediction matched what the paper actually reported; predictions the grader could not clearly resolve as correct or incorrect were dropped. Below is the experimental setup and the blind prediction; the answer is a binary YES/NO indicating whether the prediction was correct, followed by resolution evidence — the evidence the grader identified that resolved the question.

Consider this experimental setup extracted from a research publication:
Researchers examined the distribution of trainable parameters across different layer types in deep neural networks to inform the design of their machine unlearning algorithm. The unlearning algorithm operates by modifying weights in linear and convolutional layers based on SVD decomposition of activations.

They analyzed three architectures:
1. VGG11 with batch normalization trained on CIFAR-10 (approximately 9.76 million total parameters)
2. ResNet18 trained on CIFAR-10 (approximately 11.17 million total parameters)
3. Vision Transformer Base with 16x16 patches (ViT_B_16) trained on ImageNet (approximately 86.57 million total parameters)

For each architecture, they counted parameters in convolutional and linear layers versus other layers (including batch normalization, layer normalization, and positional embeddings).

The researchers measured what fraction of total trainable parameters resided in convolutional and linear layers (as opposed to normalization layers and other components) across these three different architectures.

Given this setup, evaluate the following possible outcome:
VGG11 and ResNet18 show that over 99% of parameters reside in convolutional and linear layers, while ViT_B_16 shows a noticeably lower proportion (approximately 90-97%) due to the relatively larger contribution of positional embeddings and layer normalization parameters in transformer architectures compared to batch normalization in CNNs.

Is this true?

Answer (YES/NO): NO